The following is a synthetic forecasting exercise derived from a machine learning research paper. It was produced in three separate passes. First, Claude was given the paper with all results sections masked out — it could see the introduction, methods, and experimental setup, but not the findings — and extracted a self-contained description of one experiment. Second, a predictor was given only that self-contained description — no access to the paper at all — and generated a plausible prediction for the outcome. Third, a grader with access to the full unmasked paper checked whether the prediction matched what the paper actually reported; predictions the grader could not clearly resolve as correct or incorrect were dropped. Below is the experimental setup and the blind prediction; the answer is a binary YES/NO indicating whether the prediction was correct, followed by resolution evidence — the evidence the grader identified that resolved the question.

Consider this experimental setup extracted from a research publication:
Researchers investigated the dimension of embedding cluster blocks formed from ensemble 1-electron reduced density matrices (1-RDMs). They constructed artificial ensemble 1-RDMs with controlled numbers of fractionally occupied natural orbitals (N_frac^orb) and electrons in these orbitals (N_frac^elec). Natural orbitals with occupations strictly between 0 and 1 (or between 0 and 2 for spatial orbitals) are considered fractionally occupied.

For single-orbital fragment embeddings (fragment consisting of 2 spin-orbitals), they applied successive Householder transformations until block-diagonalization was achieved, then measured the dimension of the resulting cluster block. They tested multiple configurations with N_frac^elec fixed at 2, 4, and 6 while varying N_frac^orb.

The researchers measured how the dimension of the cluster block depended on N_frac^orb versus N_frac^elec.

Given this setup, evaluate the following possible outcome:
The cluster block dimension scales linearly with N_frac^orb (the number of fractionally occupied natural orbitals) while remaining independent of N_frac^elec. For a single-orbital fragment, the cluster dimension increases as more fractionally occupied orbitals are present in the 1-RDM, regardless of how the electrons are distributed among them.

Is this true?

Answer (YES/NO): YES